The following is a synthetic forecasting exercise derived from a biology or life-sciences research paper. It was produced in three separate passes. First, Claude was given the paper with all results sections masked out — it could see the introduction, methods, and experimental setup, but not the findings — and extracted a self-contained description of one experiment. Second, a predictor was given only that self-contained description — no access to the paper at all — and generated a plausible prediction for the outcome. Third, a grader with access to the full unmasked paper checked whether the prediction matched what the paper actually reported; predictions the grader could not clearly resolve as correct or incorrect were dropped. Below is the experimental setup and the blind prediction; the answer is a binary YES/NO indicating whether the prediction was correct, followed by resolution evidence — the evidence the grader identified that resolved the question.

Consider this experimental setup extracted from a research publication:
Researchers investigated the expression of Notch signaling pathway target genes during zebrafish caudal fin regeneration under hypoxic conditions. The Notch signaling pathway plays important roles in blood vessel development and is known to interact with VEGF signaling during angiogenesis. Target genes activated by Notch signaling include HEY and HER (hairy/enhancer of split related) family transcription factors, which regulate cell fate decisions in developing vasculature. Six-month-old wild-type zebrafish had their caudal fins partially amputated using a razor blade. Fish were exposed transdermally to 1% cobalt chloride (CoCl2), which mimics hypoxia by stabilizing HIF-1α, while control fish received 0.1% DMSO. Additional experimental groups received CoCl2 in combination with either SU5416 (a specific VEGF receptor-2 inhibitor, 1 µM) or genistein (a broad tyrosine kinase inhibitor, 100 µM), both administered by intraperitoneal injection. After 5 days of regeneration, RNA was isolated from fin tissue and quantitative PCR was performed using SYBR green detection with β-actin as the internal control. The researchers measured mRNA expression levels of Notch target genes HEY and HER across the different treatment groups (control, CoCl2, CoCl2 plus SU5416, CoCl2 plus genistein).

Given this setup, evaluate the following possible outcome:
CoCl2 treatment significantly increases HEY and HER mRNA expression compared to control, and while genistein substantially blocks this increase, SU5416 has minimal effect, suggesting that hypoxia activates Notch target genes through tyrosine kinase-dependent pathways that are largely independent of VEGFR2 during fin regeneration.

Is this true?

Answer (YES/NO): NO